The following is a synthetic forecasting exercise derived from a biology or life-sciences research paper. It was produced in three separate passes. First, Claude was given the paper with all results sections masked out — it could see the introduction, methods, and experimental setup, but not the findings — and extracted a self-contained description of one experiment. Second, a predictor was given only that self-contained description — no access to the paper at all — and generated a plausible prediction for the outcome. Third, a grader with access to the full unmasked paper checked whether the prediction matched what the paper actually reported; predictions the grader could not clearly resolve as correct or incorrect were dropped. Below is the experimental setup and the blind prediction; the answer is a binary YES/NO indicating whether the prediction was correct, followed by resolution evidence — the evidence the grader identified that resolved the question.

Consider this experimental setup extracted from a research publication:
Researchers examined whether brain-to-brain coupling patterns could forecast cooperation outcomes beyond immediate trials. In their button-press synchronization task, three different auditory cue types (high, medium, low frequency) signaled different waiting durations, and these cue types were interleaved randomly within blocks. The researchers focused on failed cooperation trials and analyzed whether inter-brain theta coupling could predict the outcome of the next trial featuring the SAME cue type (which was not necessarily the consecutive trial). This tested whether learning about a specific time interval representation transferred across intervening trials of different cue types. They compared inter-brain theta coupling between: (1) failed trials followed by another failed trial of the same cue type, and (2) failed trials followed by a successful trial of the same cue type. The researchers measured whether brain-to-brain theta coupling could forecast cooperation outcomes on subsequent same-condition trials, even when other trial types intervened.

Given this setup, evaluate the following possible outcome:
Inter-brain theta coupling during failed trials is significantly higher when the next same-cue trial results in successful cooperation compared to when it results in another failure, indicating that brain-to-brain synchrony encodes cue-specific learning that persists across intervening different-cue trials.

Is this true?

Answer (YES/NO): NO